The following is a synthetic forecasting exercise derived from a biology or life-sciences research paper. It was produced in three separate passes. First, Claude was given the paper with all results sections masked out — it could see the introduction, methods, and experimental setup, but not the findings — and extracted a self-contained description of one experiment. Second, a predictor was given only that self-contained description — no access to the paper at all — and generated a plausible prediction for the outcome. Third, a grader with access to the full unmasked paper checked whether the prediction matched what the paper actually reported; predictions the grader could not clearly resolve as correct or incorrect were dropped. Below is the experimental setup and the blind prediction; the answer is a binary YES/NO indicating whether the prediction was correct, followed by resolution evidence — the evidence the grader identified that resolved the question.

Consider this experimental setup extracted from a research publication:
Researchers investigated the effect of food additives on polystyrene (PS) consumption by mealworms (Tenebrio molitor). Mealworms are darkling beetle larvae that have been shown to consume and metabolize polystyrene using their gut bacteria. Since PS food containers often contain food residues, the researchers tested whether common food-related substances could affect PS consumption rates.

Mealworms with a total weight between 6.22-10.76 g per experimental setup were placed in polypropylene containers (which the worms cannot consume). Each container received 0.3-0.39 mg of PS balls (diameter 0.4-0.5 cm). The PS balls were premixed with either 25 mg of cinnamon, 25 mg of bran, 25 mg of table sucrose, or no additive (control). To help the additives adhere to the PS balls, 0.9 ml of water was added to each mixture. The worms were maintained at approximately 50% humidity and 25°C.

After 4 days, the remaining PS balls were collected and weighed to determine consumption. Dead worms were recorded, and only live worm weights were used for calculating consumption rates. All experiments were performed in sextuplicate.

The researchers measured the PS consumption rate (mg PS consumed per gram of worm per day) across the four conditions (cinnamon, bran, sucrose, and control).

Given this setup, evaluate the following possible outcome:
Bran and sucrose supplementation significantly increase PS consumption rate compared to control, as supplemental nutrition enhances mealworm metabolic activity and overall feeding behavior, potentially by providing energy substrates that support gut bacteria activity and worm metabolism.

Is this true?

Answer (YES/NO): YES